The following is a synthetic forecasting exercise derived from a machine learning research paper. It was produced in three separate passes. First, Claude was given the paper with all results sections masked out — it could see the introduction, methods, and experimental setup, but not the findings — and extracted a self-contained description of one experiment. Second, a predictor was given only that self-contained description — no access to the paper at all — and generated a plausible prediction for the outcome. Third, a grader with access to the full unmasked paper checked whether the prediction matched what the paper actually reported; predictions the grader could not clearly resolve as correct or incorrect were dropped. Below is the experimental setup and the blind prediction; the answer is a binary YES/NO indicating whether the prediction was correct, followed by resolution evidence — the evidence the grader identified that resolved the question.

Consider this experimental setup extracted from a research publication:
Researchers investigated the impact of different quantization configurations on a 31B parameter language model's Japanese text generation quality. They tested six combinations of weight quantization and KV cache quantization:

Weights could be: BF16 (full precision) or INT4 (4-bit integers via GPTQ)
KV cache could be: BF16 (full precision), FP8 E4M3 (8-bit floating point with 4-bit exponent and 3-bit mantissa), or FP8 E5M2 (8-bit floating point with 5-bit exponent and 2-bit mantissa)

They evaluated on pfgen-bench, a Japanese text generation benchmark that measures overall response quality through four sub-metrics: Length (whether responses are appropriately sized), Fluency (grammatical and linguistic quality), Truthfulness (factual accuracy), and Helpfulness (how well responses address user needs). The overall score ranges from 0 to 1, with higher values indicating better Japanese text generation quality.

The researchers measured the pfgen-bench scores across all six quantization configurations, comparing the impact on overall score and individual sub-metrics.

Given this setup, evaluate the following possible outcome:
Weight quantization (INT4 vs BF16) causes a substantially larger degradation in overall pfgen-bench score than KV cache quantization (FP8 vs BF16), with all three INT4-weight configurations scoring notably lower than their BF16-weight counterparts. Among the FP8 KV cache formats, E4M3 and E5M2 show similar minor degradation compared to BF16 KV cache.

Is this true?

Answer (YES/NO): NO